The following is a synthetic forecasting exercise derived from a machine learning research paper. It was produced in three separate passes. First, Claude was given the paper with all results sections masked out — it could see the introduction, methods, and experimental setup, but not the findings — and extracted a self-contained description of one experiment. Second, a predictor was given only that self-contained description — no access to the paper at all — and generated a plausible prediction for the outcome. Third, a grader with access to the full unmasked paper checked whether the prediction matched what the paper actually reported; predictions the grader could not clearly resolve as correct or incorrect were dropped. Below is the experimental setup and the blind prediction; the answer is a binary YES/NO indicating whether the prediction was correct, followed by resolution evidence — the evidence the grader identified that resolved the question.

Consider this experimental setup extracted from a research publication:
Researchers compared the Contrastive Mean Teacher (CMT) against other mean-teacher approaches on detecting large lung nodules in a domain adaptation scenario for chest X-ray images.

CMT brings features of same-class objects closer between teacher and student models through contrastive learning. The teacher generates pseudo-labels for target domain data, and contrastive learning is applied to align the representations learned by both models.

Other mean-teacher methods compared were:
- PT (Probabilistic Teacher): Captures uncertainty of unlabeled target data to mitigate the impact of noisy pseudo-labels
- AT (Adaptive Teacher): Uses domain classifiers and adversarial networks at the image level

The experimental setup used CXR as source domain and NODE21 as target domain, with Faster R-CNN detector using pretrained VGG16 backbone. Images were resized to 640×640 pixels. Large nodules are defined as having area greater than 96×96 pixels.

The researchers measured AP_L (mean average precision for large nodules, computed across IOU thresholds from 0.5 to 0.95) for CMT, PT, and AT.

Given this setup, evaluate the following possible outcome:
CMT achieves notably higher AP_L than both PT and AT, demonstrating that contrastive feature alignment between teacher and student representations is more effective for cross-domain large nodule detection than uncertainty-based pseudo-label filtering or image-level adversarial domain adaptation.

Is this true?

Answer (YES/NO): YES